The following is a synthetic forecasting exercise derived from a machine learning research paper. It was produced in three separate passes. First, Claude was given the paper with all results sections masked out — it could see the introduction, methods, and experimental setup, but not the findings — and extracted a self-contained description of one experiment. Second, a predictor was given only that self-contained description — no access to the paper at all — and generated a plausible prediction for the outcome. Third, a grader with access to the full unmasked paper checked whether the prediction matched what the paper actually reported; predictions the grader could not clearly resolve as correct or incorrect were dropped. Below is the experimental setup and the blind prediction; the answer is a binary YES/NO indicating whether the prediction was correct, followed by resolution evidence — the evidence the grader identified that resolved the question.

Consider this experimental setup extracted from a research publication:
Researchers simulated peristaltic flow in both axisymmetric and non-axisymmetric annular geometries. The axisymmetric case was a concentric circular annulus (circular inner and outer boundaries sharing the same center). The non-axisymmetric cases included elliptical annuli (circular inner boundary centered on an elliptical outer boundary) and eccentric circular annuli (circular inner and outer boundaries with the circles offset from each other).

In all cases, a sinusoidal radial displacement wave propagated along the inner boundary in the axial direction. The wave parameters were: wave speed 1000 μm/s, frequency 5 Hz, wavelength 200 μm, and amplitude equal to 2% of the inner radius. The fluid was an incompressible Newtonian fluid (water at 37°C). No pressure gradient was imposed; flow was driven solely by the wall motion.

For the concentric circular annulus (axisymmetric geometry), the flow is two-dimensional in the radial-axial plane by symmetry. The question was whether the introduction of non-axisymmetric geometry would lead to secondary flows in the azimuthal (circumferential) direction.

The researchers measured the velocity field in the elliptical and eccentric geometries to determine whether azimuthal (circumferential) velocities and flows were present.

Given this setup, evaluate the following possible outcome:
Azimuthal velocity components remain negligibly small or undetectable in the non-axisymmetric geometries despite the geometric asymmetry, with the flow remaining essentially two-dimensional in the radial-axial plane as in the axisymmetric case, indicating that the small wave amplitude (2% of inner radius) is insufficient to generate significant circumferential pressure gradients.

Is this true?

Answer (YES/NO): NO